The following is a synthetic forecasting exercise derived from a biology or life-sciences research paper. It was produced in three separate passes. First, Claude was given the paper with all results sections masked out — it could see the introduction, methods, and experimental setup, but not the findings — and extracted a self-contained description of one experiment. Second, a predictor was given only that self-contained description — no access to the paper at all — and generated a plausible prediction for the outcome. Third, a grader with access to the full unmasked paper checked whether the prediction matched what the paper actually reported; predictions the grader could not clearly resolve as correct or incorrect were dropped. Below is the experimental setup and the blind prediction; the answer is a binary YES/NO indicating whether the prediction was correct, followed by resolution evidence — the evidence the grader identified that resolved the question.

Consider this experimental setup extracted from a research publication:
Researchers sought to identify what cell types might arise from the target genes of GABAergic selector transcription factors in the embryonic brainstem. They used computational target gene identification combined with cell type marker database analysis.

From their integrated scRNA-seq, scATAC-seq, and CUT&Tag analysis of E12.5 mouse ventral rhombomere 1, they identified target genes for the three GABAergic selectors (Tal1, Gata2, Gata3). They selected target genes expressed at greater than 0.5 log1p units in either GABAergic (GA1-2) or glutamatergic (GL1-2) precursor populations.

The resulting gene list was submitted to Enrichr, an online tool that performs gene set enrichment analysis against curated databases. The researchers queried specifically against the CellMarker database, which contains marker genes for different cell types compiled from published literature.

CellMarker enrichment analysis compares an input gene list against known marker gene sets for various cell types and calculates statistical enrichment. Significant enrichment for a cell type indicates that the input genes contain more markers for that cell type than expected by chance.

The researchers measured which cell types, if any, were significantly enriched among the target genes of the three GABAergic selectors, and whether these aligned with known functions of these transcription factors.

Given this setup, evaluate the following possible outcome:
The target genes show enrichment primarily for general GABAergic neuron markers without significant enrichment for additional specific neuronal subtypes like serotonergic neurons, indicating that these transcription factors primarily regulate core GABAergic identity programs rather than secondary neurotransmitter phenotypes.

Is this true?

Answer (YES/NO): YES